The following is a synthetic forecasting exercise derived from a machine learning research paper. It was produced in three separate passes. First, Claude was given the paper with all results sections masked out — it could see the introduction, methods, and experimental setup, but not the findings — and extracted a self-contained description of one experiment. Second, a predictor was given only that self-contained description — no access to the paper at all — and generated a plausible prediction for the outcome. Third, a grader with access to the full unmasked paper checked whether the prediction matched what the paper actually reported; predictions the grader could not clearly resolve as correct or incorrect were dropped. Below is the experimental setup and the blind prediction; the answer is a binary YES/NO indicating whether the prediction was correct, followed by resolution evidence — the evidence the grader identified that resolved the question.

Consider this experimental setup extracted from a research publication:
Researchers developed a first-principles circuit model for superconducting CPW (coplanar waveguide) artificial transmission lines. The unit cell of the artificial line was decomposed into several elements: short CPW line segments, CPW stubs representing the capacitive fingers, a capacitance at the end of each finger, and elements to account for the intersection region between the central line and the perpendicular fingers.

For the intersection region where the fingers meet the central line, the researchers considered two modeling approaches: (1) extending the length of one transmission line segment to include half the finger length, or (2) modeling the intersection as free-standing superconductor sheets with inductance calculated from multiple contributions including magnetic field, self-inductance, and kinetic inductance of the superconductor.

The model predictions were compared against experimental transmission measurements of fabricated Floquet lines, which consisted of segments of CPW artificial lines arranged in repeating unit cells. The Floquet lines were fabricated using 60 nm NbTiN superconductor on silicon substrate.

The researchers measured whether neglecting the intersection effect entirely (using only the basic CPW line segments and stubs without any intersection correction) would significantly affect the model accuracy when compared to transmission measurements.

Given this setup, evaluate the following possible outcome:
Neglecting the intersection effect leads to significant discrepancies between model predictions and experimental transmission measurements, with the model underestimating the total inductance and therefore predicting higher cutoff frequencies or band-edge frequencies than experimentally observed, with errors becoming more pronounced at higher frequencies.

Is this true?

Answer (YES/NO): NO